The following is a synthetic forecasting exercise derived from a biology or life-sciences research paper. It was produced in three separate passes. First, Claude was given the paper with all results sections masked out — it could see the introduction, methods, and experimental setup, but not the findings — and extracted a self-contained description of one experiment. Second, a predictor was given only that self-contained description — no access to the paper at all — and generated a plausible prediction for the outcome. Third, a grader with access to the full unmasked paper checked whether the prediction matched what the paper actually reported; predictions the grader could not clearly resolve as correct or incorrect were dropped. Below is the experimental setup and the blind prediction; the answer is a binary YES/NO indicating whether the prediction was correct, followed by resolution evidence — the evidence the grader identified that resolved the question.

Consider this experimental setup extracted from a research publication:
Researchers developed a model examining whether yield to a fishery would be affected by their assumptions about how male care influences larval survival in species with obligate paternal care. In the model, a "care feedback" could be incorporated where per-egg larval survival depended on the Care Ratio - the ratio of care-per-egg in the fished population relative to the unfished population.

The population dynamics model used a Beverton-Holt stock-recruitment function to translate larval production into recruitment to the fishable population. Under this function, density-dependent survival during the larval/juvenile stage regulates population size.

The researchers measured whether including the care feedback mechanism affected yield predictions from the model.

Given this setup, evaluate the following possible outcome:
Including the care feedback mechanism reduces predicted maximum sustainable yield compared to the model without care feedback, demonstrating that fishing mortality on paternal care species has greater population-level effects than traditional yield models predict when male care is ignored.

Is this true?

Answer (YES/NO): NO